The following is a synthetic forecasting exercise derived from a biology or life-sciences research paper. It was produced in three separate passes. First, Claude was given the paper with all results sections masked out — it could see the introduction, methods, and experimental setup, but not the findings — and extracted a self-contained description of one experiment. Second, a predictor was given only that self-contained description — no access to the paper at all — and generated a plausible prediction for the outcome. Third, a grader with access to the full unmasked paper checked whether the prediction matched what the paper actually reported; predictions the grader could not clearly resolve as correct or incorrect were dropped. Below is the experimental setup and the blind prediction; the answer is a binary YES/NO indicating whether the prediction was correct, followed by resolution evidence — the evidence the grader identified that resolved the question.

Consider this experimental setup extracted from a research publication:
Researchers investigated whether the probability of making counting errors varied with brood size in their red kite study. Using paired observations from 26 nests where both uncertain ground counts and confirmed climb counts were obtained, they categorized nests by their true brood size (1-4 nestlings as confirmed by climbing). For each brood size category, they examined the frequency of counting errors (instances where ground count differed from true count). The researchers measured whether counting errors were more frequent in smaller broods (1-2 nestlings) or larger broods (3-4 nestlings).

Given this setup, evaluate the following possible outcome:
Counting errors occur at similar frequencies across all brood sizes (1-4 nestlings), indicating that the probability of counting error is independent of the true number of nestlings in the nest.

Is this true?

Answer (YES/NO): NO